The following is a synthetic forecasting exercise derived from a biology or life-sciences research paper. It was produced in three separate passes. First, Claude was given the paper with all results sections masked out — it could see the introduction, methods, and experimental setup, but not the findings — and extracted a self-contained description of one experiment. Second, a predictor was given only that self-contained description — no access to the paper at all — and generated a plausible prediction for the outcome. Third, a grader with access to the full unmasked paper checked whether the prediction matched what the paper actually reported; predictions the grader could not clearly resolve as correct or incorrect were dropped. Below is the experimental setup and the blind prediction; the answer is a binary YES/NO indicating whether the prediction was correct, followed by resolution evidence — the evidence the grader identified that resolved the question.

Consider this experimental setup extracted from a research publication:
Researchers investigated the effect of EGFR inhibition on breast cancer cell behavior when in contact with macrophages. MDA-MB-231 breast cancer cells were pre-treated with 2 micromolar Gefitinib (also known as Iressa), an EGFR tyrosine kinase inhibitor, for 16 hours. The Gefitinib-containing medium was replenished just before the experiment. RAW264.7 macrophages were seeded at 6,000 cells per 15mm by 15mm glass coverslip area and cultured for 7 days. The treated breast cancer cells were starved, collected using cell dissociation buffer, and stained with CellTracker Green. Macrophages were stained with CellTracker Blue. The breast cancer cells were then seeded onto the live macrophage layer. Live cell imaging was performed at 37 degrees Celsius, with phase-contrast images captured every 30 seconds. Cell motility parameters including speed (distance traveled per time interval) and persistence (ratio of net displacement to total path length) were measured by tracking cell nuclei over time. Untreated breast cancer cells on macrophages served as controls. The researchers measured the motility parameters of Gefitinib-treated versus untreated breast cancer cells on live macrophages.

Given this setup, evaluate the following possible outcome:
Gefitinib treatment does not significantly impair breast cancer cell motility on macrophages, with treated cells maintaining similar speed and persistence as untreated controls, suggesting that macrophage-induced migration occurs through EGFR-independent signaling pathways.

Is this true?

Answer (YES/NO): NO